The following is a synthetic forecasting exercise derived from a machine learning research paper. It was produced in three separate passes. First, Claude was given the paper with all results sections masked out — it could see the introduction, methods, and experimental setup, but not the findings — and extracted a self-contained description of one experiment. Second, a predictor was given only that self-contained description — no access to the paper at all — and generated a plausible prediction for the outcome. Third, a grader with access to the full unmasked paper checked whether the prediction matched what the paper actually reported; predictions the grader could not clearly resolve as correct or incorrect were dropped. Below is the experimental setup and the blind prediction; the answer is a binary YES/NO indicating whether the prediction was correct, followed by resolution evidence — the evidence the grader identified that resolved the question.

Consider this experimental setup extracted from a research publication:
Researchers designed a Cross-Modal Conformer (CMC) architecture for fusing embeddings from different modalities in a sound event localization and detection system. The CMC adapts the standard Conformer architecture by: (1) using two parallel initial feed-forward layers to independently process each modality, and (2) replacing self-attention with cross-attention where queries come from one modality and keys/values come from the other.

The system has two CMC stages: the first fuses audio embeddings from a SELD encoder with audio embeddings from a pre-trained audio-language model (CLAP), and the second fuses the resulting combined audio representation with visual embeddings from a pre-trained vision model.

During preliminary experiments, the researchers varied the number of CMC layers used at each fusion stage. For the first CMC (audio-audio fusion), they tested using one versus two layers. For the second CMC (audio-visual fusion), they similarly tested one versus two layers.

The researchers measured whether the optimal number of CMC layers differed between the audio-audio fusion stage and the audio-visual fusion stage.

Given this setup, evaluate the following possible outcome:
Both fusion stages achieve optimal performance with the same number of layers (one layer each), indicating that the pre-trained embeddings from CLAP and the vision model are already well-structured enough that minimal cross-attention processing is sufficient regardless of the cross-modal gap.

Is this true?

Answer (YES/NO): NO